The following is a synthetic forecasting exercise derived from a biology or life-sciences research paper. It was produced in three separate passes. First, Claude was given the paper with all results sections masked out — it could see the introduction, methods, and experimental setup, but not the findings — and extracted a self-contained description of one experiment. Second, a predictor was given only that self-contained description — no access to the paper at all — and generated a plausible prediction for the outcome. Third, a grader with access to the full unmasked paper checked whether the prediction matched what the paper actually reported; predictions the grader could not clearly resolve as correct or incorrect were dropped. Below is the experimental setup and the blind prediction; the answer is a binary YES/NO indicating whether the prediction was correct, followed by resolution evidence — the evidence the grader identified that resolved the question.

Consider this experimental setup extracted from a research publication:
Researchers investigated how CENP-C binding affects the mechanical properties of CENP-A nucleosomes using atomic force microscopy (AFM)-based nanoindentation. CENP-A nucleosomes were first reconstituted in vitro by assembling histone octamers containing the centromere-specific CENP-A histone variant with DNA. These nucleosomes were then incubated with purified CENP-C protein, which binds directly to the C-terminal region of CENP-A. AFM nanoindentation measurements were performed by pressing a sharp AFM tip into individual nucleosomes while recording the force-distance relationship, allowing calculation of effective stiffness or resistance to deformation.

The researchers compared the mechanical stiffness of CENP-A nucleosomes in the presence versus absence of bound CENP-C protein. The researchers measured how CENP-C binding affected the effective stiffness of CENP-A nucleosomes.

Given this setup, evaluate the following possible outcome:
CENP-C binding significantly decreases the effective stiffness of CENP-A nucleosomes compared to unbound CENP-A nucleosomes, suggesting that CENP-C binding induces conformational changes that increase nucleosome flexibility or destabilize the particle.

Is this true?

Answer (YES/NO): NO